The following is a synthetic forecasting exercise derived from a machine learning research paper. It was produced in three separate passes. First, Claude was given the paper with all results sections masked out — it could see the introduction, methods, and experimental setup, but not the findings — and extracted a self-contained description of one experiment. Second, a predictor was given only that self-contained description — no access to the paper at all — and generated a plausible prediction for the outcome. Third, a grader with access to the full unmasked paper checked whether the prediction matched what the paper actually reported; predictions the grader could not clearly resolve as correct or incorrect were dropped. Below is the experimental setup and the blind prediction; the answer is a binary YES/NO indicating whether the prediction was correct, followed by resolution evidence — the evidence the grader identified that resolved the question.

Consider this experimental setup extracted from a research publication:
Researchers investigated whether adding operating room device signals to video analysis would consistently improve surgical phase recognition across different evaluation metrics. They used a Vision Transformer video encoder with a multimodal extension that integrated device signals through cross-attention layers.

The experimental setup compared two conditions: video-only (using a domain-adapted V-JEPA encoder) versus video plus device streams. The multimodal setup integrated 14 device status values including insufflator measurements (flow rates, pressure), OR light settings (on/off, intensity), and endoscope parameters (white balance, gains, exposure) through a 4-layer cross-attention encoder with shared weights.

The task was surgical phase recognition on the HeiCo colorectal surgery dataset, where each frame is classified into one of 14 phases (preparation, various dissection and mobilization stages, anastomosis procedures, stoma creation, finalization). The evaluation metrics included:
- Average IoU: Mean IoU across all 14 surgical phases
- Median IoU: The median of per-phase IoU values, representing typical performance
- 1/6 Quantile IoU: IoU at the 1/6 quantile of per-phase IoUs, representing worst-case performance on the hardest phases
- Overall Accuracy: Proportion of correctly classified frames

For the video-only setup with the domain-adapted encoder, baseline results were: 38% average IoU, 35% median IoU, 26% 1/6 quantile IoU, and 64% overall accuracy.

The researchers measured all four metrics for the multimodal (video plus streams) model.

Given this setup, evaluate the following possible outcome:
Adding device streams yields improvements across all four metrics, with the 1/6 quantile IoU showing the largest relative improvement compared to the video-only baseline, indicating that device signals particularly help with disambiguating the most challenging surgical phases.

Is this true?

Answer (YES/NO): NO